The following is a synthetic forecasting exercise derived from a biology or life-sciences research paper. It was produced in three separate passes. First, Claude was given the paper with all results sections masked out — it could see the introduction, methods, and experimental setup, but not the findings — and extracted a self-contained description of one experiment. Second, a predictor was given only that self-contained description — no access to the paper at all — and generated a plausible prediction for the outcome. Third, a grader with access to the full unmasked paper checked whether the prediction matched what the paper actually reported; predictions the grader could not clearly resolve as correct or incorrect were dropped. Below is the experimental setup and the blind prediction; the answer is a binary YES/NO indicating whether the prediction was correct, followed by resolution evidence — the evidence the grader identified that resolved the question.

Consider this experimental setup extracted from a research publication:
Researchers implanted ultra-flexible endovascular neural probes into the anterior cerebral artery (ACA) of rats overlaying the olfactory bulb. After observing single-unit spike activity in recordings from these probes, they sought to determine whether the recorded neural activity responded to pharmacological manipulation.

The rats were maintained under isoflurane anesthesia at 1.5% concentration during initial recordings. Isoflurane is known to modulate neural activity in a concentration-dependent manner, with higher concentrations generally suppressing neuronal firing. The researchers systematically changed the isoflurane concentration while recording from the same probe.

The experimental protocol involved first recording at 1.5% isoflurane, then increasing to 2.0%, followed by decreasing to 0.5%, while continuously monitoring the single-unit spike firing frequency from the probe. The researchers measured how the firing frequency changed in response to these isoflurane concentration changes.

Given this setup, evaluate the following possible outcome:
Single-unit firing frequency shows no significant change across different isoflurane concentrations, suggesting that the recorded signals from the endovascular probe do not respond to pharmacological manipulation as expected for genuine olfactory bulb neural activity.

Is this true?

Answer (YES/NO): NO